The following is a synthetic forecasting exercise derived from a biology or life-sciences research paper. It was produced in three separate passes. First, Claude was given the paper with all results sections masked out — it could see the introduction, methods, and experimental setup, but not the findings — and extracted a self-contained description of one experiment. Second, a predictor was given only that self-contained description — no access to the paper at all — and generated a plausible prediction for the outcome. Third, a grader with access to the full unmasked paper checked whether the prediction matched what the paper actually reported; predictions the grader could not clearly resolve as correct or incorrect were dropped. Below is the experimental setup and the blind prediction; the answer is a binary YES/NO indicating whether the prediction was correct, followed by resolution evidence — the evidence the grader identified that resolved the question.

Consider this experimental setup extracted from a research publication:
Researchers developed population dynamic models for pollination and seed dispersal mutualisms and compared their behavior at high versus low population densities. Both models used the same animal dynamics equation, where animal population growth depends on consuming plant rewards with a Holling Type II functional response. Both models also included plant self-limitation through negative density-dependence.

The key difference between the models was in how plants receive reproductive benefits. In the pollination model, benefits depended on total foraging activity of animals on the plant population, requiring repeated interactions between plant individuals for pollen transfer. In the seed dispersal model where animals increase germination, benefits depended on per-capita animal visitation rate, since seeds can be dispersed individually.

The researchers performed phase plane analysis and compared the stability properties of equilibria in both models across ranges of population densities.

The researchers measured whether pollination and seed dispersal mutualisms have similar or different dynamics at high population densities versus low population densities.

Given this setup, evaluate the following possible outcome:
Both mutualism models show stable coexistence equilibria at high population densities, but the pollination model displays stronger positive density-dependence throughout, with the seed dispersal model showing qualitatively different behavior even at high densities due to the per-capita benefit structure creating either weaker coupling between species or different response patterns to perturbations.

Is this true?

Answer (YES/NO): NO